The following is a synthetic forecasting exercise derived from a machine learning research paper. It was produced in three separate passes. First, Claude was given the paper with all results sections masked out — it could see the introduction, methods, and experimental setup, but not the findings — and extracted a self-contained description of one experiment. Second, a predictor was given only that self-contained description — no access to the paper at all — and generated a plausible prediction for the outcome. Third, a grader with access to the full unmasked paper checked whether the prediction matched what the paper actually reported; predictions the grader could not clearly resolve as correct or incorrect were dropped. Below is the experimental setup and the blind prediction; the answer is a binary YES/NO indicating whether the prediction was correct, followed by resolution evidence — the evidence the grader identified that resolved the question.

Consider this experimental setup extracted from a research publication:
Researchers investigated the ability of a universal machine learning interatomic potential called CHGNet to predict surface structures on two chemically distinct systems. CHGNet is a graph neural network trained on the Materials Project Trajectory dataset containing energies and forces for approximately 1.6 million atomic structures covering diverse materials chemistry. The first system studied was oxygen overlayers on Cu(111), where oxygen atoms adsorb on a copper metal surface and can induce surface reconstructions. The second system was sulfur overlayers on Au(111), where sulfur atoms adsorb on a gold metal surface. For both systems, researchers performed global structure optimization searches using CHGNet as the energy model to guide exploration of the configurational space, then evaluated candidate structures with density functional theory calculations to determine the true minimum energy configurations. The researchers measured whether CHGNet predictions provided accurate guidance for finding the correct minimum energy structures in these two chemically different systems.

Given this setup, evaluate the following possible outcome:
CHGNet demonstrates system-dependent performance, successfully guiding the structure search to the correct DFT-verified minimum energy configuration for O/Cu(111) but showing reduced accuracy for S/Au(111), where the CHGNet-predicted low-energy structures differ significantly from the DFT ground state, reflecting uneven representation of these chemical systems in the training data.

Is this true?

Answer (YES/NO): YES